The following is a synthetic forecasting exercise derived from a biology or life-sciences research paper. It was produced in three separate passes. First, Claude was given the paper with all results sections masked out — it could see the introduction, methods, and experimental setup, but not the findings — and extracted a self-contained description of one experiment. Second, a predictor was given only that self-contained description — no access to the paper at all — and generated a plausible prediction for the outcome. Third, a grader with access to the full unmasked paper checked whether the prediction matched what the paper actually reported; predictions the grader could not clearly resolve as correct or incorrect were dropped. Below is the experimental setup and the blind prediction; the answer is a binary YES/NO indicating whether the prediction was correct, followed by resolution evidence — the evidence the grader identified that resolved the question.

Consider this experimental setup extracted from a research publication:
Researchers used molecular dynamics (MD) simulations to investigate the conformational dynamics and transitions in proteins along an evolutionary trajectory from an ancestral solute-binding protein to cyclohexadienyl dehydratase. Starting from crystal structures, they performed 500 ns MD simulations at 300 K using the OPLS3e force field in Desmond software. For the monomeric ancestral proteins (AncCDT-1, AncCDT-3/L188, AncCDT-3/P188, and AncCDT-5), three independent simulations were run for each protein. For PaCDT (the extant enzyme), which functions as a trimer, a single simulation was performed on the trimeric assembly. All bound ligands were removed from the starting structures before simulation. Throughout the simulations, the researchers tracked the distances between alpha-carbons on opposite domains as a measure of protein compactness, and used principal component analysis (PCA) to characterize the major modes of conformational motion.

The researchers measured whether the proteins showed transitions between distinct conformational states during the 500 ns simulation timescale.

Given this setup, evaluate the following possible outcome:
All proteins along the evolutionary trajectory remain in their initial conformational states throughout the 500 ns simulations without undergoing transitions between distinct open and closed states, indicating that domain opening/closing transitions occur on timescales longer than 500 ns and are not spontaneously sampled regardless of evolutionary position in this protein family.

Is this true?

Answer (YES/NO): NO